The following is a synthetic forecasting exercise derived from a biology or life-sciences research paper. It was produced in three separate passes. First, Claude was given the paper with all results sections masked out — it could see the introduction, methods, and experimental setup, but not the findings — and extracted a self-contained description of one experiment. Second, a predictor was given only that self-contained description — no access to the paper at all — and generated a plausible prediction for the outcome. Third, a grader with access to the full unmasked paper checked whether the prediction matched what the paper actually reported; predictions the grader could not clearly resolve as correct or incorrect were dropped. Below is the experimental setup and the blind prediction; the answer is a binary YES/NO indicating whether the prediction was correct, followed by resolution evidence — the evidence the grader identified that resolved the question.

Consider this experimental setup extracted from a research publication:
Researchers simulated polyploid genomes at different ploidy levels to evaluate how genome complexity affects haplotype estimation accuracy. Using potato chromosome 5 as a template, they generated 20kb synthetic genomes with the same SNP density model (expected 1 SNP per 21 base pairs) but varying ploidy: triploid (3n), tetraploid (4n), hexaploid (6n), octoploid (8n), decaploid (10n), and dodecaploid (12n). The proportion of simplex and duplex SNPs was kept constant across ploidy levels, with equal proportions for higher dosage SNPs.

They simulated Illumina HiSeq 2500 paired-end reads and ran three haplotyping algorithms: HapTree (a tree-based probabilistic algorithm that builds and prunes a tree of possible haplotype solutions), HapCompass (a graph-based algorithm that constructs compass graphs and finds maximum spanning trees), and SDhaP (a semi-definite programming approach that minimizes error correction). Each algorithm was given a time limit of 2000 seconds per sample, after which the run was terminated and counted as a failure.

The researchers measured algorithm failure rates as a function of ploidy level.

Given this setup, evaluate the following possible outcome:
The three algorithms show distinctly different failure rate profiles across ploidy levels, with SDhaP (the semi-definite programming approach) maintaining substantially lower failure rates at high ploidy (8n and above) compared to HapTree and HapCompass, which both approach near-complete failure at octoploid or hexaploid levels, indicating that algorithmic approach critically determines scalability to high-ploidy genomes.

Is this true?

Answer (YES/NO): NO